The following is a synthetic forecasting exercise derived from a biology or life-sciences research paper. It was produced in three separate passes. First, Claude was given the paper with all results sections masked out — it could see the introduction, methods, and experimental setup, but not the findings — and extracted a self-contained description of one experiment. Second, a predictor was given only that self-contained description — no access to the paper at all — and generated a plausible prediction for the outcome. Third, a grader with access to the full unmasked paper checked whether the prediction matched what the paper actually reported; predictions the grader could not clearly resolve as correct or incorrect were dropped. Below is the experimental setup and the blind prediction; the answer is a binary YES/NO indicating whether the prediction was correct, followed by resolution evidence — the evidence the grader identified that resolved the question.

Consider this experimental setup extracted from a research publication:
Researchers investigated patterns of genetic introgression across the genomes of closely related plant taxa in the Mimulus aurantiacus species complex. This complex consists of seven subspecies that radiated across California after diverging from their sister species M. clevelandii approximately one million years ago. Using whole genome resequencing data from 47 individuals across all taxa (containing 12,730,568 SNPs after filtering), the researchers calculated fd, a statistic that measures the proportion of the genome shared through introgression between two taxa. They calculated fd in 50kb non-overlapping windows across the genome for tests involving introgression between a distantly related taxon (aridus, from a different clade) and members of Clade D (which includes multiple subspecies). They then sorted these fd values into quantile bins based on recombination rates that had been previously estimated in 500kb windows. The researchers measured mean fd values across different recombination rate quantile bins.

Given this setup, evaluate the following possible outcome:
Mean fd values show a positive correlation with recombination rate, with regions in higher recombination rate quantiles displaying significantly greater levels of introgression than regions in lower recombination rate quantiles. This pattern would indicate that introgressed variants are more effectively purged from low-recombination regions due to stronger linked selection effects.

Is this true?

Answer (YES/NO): YES